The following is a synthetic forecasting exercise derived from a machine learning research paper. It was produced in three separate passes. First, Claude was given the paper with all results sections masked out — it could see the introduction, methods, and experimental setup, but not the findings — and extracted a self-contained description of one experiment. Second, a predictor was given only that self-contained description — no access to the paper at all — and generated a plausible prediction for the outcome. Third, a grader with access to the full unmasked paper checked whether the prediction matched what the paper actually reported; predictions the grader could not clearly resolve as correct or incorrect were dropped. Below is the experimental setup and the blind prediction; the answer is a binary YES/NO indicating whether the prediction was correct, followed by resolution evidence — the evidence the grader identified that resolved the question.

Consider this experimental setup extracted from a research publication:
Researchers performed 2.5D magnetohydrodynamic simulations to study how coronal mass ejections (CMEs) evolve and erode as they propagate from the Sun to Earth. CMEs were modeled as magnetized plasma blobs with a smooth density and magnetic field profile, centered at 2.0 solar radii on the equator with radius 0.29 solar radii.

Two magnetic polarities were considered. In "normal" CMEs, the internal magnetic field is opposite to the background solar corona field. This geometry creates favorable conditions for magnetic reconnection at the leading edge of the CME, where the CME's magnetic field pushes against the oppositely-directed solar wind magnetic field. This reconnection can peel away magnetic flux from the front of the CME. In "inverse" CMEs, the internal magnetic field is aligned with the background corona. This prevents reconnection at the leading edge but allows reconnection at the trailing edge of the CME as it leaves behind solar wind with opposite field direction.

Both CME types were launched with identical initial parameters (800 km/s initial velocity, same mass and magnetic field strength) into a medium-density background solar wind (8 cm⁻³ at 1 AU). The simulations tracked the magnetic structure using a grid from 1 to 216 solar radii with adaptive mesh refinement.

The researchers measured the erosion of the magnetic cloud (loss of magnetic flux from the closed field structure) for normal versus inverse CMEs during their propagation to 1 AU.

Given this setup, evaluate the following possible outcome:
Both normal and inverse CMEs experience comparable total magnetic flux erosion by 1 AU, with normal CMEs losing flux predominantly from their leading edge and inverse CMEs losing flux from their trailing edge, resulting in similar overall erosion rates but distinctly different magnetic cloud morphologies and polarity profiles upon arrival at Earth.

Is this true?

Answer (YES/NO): NO